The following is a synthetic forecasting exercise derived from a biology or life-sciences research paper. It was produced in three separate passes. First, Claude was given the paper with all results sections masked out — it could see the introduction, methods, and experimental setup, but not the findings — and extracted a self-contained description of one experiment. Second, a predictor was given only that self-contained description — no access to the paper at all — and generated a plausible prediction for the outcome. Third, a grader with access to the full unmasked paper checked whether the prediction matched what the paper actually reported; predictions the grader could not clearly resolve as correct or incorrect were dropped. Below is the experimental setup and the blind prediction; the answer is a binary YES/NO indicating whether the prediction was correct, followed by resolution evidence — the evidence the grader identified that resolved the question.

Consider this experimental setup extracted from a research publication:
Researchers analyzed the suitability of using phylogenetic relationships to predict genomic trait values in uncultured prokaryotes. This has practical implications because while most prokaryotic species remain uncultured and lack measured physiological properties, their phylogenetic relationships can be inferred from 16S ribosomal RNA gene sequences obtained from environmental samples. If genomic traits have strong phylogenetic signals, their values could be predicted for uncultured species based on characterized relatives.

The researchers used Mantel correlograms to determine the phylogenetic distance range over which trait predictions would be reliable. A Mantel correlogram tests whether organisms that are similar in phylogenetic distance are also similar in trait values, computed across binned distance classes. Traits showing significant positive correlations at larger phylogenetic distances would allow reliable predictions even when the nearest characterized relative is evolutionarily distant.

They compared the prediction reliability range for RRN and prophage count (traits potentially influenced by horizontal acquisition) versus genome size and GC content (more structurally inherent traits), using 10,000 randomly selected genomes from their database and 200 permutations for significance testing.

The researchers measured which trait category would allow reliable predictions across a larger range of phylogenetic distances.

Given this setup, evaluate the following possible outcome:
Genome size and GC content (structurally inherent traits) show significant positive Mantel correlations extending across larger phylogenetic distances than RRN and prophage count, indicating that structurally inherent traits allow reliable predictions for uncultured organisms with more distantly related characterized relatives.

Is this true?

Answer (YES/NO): YES